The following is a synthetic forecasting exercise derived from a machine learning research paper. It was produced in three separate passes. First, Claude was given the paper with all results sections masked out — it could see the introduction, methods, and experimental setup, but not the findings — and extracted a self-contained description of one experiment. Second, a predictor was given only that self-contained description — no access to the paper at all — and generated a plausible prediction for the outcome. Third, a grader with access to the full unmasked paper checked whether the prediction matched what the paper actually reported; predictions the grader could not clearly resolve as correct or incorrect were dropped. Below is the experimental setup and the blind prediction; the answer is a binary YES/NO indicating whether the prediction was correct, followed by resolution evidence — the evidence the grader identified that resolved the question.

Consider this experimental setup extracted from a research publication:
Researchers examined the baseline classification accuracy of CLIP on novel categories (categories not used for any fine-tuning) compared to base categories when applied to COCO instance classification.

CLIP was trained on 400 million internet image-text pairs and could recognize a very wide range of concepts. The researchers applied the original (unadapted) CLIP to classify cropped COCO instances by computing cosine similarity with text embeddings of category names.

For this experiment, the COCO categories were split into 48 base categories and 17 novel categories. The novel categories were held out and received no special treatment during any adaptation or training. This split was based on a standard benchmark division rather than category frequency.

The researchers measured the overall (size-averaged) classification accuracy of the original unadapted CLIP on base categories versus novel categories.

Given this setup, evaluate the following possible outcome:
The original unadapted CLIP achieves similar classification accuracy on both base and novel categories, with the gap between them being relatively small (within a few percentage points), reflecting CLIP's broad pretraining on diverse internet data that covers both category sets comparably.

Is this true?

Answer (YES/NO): NO